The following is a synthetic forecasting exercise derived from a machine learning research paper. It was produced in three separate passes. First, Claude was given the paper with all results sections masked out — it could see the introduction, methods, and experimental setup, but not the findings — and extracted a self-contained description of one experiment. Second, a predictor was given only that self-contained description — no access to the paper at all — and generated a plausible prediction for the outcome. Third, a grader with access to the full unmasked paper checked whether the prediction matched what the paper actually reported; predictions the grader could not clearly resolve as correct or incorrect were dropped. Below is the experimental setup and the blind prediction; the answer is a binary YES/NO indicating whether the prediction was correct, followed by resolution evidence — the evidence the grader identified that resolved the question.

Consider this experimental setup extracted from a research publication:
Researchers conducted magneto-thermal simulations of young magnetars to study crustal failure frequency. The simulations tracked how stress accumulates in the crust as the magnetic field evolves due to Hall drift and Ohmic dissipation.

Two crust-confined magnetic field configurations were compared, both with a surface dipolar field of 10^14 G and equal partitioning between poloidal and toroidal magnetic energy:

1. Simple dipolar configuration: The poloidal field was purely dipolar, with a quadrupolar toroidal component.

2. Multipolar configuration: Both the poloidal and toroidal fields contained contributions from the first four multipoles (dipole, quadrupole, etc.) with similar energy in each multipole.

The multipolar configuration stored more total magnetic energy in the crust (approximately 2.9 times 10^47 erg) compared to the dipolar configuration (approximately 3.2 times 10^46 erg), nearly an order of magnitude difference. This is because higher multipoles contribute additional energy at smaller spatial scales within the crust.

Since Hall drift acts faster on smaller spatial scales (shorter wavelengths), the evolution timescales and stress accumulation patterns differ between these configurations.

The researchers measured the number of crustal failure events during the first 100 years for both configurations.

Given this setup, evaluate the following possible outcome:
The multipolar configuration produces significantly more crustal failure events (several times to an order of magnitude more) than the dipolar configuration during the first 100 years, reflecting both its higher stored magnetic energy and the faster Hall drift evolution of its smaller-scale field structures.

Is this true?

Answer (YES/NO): NO